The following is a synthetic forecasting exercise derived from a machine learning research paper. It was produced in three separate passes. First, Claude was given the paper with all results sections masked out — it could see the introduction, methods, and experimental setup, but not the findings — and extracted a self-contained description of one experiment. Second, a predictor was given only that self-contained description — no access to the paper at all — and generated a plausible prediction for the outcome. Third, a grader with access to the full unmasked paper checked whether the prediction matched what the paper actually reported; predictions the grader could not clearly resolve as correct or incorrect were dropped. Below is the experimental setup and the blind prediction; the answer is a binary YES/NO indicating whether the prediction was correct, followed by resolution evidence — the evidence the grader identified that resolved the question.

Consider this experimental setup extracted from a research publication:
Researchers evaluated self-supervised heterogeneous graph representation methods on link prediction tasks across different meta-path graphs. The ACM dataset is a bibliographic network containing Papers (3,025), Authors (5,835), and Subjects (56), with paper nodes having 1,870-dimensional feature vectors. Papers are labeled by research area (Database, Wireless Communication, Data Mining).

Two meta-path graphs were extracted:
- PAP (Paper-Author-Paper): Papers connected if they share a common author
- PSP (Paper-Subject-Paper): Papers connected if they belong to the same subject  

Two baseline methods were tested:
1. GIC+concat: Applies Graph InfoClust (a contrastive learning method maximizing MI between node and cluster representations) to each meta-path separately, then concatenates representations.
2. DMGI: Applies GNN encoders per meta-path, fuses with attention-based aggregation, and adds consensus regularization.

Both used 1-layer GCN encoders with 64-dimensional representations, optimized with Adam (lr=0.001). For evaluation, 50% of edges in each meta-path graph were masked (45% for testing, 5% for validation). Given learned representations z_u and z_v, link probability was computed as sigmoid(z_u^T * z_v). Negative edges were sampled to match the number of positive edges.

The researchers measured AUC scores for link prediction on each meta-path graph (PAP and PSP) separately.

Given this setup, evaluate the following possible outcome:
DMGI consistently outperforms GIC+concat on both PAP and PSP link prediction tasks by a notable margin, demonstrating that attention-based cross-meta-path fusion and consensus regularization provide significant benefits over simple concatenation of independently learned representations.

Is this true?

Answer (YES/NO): NO